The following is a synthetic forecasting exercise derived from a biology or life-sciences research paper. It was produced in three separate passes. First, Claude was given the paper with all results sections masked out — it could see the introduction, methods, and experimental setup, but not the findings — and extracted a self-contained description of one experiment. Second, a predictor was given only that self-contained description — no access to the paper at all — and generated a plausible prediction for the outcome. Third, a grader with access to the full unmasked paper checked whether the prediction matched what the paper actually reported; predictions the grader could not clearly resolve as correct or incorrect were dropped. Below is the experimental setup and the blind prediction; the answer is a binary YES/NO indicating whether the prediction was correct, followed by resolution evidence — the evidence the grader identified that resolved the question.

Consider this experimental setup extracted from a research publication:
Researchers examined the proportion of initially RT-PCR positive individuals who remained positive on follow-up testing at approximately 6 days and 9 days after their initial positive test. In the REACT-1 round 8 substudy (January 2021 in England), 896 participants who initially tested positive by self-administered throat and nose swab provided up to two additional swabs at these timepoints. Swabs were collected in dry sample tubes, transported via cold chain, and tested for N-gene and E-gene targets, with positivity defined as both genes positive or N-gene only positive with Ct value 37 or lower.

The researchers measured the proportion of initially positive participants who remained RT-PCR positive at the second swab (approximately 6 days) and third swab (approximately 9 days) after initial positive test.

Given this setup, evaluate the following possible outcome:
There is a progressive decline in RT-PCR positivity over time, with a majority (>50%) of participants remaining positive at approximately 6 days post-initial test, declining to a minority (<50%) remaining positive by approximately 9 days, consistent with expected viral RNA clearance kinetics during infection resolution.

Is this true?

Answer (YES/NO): NO